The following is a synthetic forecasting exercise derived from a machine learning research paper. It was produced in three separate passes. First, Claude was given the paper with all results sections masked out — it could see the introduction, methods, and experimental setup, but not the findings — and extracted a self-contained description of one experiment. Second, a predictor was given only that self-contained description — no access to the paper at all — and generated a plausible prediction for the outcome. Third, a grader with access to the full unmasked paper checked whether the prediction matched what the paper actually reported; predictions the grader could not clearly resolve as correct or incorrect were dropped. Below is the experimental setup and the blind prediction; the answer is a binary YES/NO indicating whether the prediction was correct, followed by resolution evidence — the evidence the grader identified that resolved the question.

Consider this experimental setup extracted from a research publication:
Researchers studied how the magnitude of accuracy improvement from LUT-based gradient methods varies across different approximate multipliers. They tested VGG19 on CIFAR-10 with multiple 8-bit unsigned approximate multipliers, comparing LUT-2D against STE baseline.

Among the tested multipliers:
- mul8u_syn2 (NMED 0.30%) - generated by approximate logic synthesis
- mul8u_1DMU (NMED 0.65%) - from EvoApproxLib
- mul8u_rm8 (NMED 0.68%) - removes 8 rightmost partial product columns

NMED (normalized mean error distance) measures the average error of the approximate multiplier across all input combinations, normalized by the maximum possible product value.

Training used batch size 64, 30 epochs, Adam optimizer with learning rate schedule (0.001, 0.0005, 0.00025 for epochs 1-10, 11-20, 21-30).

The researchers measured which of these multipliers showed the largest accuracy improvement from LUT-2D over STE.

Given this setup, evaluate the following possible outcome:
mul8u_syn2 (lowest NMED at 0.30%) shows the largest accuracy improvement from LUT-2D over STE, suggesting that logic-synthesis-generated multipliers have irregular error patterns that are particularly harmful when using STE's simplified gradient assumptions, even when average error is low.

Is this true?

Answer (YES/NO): YES